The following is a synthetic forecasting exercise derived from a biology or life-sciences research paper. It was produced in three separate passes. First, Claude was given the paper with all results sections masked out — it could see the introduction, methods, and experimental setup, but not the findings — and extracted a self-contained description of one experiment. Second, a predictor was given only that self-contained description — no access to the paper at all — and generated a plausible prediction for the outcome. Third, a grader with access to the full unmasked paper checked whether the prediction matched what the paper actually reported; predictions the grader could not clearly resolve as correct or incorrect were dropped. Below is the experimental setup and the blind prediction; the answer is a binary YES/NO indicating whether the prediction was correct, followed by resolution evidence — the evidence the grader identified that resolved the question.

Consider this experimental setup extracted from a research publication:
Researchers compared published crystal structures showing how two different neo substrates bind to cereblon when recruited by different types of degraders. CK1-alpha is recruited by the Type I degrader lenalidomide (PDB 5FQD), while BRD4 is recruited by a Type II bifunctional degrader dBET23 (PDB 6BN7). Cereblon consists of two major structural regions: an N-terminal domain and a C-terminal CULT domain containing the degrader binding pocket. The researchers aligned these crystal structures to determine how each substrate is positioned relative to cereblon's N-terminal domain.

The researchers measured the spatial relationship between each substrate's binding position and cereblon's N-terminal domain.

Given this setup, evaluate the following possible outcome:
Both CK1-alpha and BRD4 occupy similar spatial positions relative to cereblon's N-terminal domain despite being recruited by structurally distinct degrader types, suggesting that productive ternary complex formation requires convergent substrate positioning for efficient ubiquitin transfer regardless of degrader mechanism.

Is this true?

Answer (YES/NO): NO